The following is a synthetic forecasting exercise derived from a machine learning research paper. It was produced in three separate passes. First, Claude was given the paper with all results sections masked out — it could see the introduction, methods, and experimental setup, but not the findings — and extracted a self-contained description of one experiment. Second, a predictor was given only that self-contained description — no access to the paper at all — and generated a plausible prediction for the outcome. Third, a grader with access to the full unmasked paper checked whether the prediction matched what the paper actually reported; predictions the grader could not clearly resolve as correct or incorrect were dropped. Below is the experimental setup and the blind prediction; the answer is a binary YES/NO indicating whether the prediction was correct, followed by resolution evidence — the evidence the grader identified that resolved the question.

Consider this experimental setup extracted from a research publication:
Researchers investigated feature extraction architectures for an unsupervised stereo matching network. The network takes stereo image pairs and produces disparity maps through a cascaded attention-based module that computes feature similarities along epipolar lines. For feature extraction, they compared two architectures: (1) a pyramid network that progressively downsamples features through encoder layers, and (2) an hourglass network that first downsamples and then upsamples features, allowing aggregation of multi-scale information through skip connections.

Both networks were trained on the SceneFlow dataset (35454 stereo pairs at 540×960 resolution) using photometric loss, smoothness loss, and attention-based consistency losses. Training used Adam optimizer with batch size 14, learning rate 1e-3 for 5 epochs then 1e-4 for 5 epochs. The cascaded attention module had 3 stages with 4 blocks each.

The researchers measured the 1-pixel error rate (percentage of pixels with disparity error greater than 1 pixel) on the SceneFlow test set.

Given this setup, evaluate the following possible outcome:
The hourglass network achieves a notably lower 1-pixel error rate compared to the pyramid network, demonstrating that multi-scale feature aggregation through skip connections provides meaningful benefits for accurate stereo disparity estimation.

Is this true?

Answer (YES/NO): NO